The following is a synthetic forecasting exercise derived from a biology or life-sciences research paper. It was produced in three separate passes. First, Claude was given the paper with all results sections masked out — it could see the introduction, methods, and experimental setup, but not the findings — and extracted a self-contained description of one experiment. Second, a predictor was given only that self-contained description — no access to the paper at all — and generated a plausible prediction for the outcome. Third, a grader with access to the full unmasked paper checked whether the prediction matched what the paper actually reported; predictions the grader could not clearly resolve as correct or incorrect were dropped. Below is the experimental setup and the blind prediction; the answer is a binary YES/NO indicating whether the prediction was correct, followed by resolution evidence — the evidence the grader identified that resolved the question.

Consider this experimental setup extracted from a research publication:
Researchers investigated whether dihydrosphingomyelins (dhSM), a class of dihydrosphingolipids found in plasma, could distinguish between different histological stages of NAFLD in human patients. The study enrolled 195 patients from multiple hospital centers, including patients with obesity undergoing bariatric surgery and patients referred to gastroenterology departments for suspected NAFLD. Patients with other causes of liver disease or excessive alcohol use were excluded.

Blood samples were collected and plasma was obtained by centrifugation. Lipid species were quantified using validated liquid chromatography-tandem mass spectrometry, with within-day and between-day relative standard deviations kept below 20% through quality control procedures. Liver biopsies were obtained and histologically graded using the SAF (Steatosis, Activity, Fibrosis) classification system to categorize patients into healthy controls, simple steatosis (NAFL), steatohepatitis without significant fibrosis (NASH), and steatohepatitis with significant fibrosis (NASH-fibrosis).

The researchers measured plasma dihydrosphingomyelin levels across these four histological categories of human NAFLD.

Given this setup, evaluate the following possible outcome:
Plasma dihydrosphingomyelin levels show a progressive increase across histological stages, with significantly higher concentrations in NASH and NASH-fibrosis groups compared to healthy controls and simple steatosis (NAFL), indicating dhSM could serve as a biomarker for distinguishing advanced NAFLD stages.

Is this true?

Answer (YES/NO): NO